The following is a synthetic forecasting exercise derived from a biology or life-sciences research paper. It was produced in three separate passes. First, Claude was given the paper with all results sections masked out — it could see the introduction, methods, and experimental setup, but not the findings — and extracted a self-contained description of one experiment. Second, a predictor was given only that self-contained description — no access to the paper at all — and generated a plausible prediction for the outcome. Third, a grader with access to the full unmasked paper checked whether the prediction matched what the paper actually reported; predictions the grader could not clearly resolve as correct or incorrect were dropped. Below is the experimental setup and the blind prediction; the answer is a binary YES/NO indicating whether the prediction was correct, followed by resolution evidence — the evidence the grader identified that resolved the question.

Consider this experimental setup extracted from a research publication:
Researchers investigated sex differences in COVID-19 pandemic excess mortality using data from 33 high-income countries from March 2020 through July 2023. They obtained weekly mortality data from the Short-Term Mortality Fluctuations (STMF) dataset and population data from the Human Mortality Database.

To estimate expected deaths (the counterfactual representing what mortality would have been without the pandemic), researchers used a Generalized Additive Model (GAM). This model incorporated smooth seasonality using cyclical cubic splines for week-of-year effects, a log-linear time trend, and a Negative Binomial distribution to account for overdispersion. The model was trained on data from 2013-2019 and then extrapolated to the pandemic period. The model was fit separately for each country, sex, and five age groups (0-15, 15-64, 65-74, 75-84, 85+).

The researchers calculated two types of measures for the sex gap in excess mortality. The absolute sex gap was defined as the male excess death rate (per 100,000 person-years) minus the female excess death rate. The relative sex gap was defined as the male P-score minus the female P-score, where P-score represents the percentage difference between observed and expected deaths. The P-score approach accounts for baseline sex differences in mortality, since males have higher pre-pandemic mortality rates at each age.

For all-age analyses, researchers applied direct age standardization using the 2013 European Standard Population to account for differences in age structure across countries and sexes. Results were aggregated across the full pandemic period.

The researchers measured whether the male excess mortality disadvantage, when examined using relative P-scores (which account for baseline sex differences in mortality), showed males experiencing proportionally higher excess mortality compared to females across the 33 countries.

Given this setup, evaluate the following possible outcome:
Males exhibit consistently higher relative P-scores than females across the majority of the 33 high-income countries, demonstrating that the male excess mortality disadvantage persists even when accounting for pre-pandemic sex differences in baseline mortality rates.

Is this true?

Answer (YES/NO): NO